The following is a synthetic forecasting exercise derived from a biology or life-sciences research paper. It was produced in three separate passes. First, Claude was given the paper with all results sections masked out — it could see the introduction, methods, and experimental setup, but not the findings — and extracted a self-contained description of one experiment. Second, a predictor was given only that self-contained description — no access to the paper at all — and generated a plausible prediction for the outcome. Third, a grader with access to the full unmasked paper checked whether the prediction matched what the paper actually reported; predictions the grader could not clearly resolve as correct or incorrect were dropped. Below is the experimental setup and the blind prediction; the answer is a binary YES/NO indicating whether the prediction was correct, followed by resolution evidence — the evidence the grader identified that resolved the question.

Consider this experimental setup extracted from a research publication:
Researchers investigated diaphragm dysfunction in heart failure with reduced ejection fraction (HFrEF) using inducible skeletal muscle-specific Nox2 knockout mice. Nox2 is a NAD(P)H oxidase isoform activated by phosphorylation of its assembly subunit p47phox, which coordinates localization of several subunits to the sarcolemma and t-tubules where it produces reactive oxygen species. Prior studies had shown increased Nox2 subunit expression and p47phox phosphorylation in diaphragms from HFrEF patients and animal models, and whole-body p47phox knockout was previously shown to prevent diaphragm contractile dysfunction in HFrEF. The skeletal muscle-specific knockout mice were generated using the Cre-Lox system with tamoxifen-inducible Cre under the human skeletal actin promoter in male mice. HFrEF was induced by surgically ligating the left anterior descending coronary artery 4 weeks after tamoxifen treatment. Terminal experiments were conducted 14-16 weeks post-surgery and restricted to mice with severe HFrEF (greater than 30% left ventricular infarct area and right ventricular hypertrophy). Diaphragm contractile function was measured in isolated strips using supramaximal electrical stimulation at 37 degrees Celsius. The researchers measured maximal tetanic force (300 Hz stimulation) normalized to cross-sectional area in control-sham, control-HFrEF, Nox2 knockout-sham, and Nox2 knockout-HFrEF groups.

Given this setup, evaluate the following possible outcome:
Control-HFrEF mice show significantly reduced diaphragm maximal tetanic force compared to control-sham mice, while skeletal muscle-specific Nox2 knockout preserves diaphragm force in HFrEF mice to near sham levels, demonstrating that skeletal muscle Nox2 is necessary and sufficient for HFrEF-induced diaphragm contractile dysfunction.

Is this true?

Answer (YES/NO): NO